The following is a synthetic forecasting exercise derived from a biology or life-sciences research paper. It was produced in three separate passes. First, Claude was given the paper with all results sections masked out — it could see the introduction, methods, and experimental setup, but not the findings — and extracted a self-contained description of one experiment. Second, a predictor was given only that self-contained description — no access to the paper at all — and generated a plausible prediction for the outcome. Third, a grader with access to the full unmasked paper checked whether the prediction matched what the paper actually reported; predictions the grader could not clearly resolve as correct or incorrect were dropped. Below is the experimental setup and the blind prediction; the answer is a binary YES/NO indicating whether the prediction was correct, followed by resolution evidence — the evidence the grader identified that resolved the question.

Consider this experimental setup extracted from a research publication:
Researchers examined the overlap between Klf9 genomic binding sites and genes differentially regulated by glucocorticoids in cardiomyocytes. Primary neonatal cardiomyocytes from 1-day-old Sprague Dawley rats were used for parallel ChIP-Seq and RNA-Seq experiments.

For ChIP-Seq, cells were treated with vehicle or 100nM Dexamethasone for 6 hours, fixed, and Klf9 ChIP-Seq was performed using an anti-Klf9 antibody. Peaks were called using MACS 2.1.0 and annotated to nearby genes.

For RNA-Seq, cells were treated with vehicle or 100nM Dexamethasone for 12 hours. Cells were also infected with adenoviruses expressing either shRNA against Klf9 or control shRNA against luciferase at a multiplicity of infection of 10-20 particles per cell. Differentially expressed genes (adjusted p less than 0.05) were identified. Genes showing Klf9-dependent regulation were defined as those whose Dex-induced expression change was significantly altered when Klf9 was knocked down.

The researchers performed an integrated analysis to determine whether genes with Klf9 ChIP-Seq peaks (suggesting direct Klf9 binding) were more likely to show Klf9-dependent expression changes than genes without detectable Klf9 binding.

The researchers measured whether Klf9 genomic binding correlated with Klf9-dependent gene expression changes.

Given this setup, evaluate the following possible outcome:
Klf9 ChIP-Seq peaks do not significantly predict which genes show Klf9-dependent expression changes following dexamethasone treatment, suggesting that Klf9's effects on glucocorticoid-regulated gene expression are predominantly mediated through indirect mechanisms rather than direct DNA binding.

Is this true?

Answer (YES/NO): NO